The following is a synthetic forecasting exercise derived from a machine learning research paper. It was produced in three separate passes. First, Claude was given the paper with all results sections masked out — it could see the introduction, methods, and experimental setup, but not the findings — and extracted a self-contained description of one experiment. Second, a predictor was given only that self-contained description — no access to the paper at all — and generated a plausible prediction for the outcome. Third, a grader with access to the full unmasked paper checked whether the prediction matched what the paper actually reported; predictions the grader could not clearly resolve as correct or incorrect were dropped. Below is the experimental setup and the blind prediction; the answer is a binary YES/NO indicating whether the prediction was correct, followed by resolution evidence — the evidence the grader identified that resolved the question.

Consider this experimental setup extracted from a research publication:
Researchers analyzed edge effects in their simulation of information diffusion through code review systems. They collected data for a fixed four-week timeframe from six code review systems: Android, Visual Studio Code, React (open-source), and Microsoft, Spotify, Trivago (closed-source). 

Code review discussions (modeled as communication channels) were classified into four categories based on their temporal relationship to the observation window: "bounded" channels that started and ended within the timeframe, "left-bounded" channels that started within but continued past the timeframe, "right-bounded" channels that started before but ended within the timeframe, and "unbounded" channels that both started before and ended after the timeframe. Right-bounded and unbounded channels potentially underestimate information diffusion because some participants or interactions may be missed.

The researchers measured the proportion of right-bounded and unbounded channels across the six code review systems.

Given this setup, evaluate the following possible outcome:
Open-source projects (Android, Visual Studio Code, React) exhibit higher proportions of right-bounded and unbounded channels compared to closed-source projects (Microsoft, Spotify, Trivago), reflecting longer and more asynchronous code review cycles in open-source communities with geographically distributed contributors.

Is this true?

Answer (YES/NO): NO